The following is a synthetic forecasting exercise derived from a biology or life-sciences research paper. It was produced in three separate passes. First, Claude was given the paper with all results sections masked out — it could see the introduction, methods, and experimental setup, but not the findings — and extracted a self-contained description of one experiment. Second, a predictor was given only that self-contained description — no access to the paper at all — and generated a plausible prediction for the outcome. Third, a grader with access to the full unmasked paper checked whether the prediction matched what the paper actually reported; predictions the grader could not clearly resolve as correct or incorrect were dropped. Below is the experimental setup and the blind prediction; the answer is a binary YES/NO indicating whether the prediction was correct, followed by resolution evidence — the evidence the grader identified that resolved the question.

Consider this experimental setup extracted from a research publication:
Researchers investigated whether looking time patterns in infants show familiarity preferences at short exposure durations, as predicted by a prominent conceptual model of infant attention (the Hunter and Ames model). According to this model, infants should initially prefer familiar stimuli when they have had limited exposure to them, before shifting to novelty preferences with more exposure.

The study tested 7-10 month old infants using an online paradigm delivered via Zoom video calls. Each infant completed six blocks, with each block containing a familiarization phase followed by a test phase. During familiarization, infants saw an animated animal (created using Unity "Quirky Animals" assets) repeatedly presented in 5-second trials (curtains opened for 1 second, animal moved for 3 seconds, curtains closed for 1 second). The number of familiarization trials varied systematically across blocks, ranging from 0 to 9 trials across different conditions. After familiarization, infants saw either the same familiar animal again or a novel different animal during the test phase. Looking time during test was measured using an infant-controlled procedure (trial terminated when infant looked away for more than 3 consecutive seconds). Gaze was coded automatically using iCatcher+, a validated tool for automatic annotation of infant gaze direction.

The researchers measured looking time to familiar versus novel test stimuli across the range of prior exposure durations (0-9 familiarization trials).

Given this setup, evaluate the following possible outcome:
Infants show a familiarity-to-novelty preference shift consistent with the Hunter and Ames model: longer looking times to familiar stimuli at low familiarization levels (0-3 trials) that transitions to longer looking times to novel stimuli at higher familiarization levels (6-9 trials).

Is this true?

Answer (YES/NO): NO